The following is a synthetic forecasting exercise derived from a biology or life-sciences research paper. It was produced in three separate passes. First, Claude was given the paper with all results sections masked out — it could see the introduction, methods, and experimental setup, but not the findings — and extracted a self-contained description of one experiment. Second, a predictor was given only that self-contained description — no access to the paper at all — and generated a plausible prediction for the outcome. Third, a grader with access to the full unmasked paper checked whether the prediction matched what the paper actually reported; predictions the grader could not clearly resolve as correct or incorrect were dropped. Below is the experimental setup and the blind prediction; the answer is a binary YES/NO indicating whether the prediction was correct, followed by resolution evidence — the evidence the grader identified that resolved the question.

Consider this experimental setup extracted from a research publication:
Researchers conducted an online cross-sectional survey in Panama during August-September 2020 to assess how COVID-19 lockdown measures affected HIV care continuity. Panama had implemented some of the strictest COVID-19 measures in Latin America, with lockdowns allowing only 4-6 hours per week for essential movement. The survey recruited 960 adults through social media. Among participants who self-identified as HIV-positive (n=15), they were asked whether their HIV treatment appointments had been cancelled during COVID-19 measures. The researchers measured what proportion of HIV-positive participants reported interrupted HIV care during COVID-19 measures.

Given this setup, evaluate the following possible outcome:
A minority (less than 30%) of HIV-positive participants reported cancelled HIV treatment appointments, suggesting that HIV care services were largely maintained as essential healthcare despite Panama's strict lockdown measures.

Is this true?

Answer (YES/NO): NO